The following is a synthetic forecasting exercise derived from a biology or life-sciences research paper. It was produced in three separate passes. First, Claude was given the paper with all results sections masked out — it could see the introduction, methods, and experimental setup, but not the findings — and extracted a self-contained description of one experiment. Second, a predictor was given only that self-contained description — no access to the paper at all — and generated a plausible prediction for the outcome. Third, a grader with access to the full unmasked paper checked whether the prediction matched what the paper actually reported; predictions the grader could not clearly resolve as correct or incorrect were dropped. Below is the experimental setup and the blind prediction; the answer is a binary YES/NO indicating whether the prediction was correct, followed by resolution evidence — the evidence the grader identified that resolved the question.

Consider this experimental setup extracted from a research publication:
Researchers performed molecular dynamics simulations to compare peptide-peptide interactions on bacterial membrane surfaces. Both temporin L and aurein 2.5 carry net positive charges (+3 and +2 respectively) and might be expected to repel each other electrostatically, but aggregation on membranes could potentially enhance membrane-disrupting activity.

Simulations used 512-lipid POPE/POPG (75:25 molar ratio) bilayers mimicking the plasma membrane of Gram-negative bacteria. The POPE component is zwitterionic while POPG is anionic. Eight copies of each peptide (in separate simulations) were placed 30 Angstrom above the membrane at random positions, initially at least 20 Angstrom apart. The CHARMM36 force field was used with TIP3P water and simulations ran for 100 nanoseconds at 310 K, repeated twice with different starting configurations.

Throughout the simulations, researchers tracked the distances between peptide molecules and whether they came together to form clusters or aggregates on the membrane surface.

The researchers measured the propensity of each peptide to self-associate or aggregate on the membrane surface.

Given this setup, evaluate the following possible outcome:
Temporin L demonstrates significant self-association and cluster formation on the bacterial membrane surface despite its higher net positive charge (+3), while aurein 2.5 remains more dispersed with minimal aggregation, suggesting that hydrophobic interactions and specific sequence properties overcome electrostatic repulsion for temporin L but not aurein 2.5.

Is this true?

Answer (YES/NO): NO